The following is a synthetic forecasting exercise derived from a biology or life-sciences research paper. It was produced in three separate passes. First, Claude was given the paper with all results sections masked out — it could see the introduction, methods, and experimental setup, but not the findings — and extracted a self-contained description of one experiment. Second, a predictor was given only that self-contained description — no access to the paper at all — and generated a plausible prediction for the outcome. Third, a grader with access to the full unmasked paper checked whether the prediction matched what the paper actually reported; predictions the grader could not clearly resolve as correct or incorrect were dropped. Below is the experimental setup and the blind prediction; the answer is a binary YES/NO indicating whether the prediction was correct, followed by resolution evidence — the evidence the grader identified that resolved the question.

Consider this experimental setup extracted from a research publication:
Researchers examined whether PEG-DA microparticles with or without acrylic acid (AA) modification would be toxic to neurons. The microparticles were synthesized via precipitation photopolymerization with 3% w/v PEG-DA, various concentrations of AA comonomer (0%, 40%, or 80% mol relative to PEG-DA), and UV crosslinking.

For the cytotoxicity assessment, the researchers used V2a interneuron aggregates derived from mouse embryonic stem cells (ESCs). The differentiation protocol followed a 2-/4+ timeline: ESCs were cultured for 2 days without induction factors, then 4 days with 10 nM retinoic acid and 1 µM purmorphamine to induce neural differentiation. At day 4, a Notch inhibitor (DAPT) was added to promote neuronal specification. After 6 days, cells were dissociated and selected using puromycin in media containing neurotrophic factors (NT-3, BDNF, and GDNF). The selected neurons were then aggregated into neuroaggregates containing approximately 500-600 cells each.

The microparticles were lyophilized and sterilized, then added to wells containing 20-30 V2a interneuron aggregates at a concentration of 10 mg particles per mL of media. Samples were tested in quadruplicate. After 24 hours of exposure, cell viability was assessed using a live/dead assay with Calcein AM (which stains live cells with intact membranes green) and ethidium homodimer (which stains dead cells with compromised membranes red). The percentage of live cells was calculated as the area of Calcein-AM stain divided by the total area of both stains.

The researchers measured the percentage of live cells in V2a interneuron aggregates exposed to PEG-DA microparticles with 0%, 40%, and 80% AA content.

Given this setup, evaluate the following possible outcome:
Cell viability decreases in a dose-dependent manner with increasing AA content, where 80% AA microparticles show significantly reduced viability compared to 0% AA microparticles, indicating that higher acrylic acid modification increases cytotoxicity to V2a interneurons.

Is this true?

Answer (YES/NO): NO